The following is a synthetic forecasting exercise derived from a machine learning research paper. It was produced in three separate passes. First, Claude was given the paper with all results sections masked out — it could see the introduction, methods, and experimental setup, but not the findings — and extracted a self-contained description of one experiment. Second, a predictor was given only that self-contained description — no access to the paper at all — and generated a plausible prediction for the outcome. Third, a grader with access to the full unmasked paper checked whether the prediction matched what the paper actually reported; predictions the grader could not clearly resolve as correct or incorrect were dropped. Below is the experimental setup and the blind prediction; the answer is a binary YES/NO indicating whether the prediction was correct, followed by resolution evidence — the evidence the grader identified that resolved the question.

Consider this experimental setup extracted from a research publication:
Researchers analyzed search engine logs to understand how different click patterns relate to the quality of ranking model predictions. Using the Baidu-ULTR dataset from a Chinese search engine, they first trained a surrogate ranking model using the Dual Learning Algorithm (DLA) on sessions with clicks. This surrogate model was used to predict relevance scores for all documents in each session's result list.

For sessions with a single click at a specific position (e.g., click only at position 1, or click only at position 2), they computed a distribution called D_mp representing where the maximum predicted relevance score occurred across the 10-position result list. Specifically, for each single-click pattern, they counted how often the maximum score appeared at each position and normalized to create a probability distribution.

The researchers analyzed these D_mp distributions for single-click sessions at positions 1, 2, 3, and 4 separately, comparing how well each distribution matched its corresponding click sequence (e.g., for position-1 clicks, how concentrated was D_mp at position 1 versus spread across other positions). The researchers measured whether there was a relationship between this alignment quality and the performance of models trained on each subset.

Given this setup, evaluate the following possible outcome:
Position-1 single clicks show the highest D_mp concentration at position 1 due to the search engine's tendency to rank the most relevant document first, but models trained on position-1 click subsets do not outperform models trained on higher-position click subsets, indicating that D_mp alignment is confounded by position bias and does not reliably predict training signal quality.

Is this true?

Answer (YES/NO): NO